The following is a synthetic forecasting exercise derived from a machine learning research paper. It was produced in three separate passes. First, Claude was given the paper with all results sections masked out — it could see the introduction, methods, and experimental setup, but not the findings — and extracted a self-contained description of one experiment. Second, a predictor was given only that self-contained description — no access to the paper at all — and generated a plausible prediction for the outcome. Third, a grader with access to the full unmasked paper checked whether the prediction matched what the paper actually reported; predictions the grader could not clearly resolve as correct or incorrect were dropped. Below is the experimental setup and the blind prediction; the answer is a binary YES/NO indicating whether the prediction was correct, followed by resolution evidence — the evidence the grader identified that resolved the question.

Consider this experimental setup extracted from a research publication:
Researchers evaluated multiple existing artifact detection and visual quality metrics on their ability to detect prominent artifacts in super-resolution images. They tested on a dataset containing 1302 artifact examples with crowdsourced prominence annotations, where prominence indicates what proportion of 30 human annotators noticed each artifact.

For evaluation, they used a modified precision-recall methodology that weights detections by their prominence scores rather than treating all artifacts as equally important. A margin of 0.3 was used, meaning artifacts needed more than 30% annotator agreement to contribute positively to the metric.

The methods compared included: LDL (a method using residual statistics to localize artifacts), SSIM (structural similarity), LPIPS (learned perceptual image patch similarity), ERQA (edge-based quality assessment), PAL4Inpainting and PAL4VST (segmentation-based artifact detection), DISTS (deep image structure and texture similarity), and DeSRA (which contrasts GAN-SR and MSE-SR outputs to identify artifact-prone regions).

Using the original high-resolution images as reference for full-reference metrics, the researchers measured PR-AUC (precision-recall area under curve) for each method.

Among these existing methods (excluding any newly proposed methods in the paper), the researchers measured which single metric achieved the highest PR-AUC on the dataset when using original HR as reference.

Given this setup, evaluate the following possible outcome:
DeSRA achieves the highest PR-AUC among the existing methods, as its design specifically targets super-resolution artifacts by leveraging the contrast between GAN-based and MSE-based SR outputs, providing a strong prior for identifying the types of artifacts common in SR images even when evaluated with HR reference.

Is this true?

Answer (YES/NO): YES